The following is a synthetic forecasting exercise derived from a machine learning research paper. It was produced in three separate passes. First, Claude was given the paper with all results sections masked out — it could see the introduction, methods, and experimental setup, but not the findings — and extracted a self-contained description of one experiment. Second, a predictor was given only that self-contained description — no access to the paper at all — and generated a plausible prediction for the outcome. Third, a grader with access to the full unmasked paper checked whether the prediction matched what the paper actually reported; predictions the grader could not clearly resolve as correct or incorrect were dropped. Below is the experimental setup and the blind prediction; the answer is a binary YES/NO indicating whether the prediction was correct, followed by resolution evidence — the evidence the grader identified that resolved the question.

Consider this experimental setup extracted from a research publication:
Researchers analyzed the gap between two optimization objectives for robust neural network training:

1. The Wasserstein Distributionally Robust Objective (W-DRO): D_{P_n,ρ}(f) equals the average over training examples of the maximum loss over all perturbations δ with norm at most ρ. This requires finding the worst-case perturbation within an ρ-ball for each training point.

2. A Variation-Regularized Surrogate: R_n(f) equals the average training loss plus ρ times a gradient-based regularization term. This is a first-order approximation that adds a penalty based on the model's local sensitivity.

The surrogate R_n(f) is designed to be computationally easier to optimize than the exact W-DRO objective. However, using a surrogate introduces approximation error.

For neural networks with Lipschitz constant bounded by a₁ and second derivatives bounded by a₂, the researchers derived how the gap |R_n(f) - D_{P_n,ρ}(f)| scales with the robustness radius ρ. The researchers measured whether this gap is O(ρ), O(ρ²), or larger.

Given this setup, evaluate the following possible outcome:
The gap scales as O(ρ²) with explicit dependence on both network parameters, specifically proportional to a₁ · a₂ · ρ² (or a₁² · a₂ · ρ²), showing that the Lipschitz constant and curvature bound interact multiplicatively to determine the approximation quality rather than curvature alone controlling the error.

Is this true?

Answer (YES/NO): NO